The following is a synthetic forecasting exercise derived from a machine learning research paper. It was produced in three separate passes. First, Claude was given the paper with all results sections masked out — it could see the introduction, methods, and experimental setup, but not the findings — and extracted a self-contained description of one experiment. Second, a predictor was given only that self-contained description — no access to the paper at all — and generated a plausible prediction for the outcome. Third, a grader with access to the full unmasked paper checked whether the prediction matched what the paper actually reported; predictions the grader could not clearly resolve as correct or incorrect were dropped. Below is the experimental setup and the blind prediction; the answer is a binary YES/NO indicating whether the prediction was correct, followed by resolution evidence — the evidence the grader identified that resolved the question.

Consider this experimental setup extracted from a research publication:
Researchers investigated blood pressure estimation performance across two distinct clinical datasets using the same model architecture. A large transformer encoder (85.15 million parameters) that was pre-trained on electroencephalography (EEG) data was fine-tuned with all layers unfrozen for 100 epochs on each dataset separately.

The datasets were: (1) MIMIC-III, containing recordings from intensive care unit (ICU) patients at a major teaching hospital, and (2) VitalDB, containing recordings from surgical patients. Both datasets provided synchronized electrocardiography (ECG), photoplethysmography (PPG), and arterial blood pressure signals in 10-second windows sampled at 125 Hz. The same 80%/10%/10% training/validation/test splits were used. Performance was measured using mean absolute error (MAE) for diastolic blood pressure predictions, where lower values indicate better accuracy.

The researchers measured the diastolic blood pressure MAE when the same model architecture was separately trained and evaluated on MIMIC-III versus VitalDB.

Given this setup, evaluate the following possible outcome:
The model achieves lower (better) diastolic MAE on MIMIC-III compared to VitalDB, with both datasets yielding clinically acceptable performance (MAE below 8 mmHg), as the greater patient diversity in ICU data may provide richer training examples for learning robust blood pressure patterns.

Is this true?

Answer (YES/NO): YES